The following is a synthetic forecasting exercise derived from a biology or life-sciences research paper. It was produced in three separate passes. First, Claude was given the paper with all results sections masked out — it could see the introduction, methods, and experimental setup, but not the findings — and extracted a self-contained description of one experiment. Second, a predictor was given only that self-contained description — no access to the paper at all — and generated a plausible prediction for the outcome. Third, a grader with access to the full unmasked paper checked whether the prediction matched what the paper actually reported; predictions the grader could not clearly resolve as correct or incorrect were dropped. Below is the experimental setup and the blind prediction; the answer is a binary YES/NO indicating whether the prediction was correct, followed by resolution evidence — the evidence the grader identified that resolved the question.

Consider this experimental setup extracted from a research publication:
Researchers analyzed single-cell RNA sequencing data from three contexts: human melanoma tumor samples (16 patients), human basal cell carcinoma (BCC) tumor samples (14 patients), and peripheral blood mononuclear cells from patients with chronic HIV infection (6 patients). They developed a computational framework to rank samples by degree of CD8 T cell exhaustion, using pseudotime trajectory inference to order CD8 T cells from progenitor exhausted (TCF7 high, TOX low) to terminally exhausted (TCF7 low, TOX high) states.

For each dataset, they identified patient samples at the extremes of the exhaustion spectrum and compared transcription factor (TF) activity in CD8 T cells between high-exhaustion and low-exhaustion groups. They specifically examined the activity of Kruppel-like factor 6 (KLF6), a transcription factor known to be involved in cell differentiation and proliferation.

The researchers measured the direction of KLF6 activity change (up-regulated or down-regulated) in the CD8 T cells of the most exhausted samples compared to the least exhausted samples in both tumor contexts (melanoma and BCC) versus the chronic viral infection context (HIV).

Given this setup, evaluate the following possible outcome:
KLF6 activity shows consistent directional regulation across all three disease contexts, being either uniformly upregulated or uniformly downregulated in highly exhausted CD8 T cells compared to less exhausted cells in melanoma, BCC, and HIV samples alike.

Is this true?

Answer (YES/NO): NO